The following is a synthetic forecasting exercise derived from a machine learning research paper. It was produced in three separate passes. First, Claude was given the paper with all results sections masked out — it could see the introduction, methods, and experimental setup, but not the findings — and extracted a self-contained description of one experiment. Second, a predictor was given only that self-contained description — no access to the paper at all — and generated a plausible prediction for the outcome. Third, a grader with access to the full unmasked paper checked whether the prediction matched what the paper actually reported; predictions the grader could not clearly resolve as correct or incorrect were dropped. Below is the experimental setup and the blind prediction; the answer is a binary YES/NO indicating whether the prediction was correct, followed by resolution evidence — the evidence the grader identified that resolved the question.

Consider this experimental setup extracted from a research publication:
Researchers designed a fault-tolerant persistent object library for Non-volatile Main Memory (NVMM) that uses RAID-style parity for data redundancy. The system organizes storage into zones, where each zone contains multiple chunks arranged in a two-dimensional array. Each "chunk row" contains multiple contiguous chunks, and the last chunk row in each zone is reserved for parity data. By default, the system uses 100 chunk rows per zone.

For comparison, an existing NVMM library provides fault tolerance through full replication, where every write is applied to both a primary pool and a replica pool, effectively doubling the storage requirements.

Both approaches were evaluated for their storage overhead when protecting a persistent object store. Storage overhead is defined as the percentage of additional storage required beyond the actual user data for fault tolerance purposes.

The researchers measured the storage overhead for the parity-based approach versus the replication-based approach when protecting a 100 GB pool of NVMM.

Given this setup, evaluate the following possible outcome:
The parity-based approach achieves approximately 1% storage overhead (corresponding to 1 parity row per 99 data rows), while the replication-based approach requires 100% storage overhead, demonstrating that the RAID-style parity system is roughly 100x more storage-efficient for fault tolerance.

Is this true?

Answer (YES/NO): YES